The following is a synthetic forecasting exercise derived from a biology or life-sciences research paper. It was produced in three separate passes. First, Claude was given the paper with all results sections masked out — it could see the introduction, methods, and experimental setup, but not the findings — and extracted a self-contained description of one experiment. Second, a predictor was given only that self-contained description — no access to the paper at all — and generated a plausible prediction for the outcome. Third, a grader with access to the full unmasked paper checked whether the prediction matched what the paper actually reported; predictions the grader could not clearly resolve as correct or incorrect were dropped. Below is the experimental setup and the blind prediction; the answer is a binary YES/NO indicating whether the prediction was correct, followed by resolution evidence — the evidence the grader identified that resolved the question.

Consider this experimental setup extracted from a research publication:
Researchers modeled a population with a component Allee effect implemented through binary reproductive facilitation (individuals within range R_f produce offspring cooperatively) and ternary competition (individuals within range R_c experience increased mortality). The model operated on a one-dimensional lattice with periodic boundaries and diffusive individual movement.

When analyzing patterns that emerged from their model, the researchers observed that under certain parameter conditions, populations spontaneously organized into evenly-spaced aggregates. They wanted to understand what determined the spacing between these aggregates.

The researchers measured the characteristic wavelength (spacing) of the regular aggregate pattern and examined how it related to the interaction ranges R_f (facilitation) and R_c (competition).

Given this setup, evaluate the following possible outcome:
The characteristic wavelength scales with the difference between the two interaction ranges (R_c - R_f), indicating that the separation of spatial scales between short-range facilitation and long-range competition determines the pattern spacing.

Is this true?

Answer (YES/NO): NO